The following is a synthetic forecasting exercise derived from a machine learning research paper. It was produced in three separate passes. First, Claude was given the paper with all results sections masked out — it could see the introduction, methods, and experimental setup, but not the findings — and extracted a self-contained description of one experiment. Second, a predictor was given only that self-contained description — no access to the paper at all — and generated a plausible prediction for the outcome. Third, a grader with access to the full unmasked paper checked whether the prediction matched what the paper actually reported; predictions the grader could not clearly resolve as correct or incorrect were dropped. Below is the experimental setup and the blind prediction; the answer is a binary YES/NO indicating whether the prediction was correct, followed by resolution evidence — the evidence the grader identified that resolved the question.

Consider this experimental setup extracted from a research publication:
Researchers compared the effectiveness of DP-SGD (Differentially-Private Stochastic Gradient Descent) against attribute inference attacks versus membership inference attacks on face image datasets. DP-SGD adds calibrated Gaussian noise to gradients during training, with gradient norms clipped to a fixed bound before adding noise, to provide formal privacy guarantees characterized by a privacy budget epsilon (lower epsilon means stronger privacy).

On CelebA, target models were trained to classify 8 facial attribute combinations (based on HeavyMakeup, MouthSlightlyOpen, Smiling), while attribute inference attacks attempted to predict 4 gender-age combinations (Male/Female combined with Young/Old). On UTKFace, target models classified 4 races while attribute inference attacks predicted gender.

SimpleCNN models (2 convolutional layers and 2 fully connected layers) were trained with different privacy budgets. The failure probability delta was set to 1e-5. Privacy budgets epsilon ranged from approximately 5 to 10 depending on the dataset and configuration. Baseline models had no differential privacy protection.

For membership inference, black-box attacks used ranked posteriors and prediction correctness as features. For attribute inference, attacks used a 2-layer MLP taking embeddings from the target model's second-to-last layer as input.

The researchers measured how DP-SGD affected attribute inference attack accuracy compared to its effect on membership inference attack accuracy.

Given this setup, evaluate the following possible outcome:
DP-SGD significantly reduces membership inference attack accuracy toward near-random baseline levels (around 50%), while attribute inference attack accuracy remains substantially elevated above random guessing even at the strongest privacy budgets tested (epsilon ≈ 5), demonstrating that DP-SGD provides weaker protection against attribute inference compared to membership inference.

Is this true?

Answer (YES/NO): YES